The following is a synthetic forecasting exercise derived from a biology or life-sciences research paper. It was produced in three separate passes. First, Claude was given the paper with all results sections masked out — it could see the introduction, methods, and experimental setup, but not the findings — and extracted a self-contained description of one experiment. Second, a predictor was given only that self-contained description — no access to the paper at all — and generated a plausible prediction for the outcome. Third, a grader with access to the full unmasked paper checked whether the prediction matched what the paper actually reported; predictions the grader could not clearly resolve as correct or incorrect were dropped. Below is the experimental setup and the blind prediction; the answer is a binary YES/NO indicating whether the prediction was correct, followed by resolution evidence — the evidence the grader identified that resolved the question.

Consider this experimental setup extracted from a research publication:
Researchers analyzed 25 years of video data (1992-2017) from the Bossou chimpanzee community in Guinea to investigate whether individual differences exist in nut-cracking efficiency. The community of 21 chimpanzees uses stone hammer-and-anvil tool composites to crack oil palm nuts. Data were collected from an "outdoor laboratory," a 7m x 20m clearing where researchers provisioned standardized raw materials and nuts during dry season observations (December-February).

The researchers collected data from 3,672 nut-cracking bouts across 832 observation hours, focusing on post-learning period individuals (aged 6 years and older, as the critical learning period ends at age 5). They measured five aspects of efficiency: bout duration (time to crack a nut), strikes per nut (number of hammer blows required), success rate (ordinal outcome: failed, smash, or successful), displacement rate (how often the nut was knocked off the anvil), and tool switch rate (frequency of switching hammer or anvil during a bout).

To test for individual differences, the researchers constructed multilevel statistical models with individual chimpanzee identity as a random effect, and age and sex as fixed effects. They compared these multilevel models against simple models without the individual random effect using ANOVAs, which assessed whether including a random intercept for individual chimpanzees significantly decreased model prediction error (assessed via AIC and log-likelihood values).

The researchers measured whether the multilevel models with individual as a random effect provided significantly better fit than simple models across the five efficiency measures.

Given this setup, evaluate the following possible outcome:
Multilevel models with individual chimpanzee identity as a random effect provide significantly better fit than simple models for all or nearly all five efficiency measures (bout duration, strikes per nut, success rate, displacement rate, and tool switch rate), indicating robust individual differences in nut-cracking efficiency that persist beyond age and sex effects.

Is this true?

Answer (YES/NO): YES